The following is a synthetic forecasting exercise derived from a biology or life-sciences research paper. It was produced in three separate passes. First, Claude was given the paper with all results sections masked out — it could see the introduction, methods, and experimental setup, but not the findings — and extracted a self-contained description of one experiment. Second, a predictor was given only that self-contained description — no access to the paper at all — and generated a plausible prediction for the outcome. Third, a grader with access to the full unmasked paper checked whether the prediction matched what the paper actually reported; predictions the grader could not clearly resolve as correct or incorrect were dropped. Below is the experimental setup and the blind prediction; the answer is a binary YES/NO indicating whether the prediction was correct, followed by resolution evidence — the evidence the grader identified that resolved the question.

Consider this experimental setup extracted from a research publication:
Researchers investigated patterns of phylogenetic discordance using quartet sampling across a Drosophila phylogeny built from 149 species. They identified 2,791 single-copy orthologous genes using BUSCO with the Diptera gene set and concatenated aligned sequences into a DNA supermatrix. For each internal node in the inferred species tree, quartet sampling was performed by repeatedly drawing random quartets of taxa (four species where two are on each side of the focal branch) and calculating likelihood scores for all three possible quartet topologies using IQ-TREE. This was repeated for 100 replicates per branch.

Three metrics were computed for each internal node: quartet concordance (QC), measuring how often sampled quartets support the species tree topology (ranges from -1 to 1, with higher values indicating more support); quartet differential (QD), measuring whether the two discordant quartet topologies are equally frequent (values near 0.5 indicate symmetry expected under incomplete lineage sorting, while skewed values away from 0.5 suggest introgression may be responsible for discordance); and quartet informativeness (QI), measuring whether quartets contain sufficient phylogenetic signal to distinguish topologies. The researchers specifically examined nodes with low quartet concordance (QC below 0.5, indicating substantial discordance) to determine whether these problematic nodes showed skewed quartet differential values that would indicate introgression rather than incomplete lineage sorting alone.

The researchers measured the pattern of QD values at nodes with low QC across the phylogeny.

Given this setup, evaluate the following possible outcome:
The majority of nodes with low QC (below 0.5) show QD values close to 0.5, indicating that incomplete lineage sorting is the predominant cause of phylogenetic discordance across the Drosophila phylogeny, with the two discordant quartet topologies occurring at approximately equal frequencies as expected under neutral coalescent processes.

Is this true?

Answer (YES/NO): NO